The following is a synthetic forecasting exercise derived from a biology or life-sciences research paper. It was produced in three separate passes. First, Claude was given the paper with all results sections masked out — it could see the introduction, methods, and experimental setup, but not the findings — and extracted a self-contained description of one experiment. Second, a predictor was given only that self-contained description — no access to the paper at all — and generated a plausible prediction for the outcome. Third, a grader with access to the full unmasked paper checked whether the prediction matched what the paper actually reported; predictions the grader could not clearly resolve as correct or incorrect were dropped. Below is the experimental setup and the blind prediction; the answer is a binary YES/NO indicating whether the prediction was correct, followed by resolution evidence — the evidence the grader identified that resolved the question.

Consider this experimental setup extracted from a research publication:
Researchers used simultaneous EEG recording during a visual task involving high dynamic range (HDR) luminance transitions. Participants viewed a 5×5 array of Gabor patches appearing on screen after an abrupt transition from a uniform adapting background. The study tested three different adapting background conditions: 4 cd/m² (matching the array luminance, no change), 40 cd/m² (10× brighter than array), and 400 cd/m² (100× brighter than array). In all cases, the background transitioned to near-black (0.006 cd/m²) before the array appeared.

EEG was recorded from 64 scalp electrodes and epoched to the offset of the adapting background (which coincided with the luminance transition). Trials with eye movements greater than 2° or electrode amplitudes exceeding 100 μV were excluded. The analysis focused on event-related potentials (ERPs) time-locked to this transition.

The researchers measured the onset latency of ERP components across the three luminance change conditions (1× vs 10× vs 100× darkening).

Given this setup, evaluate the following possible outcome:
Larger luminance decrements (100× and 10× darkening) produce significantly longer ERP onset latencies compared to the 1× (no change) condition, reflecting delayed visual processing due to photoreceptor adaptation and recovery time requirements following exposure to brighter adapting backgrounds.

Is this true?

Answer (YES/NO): NO